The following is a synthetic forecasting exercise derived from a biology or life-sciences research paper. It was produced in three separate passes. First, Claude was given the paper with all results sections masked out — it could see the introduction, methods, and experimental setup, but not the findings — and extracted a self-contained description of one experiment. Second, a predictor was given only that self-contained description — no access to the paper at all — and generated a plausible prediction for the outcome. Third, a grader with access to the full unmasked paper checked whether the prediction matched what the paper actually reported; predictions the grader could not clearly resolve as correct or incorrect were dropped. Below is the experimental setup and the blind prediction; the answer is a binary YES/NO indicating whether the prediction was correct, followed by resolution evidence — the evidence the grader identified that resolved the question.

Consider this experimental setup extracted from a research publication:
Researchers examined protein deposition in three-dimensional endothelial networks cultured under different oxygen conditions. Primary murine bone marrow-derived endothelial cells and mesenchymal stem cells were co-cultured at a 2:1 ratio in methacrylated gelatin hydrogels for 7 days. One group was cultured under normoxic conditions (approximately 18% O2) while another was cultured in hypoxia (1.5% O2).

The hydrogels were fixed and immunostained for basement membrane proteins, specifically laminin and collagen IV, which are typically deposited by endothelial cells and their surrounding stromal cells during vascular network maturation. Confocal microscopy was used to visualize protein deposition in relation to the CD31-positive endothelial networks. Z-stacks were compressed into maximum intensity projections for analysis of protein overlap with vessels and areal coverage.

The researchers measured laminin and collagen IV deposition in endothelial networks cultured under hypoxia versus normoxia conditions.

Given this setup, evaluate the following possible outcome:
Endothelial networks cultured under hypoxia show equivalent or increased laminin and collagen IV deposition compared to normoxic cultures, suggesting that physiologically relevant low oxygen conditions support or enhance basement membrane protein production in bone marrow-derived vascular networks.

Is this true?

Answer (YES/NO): NO